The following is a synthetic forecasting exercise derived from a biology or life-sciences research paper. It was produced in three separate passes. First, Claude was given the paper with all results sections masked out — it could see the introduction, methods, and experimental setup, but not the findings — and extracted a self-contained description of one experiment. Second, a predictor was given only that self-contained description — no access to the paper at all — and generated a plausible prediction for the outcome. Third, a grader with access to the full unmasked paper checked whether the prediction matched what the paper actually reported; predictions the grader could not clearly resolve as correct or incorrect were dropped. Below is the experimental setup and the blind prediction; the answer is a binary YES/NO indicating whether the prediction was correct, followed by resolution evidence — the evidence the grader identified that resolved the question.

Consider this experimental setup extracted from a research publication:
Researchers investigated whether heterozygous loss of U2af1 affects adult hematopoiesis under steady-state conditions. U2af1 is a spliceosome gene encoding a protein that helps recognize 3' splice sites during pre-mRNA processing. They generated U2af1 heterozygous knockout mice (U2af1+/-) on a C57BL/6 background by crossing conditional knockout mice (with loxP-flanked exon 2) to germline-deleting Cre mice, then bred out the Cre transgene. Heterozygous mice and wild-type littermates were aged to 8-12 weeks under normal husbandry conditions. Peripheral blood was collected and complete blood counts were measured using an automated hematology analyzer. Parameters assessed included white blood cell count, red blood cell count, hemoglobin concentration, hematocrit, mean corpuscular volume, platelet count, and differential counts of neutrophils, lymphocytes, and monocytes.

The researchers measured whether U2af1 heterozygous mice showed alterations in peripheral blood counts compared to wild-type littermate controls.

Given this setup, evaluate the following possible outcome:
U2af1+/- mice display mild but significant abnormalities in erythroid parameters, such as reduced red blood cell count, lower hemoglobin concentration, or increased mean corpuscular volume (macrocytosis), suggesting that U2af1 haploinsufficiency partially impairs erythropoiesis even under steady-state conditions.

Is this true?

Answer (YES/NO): NO